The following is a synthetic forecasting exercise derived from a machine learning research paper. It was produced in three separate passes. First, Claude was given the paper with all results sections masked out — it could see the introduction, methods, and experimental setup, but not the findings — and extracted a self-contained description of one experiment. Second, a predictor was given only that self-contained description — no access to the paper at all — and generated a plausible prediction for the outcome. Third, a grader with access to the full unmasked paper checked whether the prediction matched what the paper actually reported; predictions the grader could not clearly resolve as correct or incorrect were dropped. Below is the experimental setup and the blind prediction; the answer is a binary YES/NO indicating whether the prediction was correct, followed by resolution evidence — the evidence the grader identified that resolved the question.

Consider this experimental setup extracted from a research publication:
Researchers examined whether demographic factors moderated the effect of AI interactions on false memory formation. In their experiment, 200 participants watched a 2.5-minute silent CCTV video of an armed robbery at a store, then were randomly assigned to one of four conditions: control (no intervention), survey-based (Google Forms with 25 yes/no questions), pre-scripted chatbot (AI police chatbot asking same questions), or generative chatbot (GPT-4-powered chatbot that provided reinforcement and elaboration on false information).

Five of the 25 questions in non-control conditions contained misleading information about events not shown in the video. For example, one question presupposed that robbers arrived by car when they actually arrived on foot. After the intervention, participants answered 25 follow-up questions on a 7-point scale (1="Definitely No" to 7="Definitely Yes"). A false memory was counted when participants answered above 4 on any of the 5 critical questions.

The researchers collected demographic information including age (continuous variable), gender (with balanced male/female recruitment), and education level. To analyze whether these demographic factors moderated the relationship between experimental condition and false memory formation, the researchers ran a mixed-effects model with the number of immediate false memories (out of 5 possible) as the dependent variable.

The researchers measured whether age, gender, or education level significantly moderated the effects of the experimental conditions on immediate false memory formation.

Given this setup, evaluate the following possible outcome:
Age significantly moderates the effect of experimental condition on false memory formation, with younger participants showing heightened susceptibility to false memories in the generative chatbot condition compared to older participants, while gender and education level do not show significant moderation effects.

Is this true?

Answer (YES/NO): NO